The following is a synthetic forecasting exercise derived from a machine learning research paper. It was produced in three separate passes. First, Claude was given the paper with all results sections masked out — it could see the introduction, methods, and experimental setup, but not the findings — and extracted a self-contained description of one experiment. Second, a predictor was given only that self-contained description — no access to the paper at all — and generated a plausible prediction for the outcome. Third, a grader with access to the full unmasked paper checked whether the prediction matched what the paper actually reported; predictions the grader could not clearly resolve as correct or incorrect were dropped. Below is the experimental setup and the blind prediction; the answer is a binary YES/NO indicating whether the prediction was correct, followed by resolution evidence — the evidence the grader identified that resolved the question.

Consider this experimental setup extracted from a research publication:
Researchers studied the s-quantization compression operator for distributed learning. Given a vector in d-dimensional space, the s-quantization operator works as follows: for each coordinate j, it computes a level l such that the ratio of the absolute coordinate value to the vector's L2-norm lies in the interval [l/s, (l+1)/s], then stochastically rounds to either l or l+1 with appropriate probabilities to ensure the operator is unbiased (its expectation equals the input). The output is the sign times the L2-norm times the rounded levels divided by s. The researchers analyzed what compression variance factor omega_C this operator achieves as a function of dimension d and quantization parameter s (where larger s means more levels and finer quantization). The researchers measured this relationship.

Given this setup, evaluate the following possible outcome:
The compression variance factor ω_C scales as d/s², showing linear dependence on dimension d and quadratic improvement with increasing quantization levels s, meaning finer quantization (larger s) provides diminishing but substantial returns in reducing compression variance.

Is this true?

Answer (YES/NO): NO